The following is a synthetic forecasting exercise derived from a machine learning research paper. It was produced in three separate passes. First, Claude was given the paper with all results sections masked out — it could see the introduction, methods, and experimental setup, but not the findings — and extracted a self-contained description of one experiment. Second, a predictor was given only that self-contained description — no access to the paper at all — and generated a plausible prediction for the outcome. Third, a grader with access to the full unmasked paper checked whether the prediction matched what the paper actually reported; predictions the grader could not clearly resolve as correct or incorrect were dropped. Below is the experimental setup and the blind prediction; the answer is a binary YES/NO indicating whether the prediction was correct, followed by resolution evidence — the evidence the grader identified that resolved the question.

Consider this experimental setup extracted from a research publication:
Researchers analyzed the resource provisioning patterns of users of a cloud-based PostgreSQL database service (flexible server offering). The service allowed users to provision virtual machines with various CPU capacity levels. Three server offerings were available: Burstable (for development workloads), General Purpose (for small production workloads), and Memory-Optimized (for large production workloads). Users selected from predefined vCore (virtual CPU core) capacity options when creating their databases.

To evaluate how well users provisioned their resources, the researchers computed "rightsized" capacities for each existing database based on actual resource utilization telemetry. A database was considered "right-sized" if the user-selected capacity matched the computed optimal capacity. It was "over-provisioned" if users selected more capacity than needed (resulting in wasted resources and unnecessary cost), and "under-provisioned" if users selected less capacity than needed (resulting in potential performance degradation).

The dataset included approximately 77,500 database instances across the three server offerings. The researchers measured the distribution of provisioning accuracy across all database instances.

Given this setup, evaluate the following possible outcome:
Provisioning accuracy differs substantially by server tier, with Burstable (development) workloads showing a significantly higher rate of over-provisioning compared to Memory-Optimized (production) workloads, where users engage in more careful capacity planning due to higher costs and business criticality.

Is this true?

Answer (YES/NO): NO